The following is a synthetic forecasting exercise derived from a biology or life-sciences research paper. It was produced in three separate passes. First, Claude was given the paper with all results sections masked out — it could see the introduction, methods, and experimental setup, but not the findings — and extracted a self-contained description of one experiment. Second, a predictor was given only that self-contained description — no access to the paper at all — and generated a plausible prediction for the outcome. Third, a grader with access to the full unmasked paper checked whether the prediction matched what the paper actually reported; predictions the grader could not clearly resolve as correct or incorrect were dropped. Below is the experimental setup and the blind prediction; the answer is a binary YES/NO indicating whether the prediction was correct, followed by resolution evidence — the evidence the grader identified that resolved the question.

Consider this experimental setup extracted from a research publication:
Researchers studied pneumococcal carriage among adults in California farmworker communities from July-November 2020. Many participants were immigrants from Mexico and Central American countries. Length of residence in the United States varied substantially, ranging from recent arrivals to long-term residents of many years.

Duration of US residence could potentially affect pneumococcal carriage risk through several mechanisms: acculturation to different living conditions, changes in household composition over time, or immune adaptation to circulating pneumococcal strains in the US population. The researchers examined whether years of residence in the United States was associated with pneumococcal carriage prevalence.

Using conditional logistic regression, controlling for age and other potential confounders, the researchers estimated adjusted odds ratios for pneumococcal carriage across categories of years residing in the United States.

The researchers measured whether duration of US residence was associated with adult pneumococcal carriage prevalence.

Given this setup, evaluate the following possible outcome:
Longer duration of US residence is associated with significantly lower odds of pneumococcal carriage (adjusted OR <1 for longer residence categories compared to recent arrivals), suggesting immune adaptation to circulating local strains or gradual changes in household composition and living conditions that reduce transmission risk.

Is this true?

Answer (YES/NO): YES